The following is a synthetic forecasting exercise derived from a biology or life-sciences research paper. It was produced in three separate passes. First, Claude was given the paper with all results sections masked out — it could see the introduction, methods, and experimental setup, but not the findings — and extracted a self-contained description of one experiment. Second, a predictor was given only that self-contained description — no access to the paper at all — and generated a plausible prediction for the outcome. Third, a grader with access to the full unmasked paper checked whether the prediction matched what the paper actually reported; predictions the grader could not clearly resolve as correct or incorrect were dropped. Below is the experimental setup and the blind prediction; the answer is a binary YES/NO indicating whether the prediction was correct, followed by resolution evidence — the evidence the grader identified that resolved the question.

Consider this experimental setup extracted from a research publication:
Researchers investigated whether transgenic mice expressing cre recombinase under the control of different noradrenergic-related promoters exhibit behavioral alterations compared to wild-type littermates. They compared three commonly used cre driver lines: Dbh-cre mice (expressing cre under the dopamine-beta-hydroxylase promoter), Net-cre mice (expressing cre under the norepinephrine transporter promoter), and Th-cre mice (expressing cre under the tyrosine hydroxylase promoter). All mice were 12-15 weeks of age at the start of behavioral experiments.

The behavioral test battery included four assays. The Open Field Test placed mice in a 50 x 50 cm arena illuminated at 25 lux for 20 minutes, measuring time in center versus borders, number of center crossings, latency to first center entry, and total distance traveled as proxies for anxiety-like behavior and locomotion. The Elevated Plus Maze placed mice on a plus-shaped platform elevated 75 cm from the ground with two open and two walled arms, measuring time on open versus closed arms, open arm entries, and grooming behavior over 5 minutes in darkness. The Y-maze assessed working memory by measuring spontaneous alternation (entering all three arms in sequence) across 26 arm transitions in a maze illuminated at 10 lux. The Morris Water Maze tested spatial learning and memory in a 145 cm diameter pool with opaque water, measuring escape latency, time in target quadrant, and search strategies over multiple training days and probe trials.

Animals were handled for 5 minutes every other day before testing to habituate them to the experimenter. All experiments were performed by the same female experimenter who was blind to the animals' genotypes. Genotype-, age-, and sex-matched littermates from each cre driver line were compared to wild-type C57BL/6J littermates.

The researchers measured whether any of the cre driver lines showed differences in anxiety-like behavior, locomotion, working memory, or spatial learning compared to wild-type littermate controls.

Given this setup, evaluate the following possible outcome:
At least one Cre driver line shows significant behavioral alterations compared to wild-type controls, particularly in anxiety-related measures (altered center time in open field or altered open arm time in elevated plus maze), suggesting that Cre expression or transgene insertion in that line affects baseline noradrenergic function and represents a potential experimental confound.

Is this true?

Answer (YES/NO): NO